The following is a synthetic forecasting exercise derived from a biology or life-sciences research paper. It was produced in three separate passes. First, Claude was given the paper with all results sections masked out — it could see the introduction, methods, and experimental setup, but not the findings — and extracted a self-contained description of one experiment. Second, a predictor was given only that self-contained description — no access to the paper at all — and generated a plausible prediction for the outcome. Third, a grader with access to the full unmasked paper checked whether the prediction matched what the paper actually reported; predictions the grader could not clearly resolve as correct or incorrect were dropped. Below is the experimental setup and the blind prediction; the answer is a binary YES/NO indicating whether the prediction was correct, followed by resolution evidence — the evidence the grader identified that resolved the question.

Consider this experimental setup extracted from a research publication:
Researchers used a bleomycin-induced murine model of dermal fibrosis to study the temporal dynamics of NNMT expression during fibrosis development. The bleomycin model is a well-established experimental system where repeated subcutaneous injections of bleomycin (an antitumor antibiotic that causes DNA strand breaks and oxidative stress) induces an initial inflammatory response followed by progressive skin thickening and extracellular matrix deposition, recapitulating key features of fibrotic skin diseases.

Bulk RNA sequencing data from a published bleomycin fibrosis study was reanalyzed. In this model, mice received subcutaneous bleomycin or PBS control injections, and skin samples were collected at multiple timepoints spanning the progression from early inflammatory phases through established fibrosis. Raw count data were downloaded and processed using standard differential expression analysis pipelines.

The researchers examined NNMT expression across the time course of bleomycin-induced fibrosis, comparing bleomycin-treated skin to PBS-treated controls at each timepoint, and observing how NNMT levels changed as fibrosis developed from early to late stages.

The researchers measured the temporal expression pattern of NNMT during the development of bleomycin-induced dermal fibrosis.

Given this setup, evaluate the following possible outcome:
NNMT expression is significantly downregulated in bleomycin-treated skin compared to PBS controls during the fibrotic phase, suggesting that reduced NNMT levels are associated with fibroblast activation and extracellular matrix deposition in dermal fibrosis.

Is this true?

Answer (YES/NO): NO